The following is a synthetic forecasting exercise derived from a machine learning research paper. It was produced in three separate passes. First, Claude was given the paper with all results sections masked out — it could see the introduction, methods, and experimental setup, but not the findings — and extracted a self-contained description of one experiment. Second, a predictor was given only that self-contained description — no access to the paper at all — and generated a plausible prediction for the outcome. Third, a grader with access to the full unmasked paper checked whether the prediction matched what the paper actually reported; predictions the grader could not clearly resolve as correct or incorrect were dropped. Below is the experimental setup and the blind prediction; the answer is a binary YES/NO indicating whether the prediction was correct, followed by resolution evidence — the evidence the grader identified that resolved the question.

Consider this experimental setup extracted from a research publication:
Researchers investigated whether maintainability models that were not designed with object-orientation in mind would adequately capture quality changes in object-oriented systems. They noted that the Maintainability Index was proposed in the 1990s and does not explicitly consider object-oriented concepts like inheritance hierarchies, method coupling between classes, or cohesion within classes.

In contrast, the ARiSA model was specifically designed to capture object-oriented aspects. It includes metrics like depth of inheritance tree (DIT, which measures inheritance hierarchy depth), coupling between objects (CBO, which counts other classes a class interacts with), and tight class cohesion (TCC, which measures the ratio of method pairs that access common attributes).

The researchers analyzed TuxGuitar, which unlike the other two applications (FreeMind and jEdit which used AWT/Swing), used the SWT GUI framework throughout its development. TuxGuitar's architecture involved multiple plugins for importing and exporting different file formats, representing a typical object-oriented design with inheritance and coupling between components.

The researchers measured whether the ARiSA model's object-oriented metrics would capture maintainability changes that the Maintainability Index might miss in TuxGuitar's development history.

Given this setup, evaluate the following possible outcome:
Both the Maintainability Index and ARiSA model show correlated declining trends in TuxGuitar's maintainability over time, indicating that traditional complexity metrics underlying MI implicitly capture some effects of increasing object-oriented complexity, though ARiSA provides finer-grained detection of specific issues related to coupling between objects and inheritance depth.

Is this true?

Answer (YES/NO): NO